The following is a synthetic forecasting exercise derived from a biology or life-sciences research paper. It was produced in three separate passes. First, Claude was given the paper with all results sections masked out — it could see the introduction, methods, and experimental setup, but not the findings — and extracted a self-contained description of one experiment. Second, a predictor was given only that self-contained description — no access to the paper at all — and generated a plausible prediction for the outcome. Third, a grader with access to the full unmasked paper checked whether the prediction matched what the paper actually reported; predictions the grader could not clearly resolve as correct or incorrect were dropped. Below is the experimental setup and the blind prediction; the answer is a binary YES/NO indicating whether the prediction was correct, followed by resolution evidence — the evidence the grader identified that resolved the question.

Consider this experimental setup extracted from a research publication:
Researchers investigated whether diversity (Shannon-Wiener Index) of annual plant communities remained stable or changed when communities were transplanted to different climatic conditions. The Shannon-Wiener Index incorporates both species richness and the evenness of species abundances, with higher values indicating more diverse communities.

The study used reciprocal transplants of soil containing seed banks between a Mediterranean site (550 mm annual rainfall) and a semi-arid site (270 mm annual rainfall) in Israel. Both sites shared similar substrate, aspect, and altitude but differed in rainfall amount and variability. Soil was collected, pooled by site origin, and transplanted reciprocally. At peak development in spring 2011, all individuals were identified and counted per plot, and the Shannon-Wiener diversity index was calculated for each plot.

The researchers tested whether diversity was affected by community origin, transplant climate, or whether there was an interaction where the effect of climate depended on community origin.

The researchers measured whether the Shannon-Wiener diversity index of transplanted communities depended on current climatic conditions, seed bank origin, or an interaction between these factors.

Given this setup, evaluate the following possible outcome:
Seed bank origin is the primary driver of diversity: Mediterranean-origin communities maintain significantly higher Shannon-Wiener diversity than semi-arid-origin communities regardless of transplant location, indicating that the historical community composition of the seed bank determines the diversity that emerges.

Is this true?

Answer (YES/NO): NO